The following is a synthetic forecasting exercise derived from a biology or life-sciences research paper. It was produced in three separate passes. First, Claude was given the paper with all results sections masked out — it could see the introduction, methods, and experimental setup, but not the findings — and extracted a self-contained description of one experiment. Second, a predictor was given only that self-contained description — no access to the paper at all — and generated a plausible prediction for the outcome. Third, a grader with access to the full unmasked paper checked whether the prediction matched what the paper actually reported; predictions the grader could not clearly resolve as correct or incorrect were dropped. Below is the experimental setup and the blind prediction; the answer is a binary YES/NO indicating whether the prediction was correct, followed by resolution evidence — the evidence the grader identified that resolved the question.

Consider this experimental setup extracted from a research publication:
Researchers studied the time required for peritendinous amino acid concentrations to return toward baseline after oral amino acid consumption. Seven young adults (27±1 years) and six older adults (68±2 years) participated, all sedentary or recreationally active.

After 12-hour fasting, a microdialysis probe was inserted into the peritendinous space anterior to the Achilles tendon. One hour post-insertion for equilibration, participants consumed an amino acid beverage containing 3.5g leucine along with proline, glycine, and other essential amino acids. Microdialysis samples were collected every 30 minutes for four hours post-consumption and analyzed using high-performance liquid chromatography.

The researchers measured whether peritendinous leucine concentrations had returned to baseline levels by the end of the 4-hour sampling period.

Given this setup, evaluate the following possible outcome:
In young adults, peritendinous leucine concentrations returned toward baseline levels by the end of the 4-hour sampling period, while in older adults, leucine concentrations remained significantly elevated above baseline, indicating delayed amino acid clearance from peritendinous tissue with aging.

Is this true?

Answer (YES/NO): NO